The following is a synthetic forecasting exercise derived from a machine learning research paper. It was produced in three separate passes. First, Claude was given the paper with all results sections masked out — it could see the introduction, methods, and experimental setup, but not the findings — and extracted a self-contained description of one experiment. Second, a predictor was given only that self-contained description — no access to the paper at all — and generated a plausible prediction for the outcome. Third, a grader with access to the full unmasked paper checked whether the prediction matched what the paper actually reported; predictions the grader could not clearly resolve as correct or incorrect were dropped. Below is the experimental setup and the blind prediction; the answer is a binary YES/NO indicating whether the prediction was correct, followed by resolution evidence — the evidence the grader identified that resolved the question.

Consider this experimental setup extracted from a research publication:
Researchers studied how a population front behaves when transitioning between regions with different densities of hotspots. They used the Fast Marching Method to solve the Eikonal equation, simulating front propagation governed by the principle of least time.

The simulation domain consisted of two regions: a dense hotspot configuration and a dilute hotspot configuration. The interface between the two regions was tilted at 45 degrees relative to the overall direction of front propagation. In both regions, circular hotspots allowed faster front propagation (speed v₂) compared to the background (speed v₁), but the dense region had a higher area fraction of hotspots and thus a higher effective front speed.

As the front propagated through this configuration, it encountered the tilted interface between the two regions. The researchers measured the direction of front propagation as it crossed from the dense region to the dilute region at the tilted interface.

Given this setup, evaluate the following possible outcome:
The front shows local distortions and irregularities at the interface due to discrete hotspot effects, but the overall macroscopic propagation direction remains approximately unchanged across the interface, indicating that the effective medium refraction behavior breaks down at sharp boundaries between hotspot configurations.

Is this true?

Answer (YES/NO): NO